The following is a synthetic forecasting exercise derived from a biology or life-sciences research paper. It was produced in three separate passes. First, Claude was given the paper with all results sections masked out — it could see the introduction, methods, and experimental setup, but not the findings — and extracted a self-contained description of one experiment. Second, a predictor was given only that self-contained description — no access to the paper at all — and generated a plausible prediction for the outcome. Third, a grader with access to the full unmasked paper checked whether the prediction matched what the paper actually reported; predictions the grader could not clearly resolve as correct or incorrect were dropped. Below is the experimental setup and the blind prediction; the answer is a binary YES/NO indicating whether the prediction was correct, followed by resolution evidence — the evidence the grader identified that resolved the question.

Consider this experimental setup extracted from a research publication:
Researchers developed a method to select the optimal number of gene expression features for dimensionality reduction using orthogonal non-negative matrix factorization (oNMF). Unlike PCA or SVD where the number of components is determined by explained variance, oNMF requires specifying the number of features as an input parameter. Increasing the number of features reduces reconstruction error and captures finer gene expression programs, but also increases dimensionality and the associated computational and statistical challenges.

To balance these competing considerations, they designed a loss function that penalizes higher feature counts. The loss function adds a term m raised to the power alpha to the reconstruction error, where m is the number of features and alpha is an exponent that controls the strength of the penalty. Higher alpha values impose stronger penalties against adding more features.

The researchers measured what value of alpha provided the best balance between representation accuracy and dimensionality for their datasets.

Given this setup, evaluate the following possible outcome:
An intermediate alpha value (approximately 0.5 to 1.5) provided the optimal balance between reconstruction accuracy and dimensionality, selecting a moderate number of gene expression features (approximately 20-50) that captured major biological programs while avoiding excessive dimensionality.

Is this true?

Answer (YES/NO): NO